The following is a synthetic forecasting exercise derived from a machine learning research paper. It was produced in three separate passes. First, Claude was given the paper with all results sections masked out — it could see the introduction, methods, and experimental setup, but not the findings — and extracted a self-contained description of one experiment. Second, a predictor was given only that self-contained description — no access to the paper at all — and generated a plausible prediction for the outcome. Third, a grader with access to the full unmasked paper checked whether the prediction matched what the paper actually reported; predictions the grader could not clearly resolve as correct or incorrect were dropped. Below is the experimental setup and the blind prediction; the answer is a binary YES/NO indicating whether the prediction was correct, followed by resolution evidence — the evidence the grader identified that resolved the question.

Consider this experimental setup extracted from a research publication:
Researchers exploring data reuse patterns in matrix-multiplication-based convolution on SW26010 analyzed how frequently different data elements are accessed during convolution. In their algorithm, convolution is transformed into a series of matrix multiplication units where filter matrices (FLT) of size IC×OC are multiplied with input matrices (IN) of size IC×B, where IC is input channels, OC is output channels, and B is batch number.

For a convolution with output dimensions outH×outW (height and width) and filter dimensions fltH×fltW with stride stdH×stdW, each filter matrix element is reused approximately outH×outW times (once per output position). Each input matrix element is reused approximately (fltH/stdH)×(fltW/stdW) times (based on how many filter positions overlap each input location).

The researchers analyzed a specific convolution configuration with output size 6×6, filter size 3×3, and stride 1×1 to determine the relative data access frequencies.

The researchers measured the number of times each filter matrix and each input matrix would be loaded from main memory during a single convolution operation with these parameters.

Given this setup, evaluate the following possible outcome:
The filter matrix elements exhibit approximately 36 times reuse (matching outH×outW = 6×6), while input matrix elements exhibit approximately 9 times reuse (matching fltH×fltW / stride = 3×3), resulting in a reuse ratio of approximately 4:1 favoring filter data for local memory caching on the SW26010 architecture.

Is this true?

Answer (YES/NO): YES